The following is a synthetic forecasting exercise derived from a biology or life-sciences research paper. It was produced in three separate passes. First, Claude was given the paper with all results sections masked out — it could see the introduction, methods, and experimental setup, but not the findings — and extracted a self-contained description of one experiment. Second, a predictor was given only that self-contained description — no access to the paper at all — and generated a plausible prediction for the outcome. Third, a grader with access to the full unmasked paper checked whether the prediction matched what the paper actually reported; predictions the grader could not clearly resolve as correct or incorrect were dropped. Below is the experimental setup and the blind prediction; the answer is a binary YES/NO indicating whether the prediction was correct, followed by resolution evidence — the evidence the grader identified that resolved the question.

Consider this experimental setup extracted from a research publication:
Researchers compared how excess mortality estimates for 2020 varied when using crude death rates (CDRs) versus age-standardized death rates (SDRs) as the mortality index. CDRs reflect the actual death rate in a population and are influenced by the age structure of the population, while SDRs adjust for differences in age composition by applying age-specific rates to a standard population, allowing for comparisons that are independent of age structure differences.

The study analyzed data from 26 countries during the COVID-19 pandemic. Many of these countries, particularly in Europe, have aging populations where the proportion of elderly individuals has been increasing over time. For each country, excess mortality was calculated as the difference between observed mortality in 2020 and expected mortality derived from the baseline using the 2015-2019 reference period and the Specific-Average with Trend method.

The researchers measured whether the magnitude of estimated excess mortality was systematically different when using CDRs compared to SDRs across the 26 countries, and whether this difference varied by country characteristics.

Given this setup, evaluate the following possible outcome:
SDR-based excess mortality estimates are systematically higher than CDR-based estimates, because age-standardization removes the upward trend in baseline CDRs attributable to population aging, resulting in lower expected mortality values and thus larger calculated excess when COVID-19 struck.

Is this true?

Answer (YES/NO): NO